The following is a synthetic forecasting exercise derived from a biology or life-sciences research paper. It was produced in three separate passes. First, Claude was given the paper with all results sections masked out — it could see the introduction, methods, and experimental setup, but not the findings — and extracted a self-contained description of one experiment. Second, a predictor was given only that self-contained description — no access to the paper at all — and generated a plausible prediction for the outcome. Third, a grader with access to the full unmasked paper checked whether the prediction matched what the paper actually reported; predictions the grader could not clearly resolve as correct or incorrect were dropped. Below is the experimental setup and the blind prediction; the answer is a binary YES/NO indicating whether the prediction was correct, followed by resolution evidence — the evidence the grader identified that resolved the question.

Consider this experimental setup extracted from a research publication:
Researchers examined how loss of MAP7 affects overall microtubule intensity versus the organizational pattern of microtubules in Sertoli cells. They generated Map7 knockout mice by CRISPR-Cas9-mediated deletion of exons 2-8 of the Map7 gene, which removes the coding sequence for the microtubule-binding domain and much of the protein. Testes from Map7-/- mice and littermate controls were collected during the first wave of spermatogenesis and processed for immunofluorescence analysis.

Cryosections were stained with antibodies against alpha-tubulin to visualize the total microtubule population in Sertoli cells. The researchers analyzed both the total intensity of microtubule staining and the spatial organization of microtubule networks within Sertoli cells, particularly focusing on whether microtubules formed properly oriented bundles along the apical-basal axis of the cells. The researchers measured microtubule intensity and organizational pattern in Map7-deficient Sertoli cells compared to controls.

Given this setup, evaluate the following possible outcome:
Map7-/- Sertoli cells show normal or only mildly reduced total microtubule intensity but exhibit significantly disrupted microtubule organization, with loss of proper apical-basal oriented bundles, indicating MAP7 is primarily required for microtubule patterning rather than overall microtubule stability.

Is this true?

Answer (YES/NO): YES